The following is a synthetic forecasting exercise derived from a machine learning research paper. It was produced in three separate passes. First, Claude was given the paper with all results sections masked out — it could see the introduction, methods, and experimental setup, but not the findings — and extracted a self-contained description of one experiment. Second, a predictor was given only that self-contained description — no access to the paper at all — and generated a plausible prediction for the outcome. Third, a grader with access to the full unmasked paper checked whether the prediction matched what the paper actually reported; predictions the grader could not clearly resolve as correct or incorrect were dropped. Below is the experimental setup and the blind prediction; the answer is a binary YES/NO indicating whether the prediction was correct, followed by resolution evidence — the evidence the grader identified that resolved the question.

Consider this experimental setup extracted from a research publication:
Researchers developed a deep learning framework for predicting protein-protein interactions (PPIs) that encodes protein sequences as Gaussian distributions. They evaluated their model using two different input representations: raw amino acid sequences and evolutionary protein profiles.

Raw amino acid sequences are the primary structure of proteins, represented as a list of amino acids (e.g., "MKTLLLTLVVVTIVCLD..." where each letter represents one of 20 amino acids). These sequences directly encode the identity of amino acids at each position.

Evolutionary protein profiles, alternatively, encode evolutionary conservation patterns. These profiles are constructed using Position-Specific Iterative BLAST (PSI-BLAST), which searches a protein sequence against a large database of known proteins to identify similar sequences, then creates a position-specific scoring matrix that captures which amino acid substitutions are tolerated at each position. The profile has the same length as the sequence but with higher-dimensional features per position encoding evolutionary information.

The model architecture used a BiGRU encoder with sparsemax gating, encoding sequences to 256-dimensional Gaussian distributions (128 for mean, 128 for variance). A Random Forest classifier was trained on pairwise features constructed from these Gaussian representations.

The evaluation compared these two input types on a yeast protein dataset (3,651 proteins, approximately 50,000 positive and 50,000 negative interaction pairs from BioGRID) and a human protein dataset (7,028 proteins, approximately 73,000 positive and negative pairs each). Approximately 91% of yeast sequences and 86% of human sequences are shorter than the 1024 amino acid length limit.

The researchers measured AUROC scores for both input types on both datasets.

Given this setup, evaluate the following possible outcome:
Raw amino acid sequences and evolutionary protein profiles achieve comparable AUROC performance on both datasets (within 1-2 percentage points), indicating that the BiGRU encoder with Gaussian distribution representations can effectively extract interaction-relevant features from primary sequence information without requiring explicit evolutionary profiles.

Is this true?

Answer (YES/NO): YES